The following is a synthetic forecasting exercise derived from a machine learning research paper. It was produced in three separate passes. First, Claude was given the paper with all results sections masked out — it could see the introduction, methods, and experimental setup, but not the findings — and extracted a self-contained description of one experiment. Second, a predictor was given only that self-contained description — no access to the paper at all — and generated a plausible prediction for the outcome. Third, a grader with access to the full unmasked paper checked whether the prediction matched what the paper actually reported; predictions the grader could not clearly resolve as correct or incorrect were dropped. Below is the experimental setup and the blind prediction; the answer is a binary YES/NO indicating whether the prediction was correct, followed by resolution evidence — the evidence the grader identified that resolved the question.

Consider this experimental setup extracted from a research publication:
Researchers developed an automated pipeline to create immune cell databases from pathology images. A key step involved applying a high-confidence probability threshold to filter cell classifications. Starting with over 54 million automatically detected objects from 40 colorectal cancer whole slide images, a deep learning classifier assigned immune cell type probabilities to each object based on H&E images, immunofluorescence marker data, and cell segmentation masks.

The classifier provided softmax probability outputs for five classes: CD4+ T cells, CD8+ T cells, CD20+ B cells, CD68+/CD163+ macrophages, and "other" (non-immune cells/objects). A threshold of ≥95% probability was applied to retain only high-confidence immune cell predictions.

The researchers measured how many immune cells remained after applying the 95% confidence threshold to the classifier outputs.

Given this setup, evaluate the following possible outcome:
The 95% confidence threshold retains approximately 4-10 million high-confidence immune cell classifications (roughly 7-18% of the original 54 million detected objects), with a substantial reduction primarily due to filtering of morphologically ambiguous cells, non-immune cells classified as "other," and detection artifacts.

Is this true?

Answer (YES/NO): NO